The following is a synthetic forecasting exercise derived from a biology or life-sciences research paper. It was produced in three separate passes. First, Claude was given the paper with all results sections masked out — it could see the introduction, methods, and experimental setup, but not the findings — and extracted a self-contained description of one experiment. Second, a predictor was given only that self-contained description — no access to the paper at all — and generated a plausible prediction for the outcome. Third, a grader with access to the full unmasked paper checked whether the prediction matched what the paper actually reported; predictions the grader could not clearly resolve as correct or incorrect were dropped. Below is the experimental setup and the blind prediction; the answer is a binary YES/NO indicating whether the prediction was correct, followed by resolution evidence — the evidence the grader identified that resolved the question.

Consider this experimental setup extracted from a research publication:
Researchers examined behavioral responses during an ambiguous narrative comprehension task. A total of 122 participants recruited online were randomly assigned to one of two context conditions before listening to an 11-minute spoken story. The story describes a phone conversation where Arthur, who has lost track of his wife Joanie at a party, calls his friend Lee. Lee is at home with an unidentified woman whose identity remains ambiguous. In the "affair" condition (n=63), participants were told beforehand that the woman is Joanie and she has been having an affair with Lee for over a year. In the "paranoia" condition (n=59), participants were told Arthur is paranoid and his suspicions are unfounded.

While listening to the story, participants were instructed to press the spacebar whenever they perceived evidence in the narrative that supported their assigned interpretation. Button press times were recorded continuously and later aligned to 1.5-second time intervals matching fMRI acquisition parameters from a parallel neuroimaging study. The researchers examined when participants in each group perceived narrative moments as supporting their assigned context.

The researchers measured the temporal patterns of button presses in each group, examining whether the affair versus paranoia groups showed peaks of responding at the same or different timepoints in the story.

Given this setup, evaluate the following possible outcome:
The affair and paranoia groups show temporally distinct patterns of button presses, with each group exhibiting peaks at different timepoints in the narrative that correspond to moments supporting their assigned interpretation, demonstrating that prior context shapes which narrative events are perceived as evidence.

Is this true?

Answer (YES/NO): YES